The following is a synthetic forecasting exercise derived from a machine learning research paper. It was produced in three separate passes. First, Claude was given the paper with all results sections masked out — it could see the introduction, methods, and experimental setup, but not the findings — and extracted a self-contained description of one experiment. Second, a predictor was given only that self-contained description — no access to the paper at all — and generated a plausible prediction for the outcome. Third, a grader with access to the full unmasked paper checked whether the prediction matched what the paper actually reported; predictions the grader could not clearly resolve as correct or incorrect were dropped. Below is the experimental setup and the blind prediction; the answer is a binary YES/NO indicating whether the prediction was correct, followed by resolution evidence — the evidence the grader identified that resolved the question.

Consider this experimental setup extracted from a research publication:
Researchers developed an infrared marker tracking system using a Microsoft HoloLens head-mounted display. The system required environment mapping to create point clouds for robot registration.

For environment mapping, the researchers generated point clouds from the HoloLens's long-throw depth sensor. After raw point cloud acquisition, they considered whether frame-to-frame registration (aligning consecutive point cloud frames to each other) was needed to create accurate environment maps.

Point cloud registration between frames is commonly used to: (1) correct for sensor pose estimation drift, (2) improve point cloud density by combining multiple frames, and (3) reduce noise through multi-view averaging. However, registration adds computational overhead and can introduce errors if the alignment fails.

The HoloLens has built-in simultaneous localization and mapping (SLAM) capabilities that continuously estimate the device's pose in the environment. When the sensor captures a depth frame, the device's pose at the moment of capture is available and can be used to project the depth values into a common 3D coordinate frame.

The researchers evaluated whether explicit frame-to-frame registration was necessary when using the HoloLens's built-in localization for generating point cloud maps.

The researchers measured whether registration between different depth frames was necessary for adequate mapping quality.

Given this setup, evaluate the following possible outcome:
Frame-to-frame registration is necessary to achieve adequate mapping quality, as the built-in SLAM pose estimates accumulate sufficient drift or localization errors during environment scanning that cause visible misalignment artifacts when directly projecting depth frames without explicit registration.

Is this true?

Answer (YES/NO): NO